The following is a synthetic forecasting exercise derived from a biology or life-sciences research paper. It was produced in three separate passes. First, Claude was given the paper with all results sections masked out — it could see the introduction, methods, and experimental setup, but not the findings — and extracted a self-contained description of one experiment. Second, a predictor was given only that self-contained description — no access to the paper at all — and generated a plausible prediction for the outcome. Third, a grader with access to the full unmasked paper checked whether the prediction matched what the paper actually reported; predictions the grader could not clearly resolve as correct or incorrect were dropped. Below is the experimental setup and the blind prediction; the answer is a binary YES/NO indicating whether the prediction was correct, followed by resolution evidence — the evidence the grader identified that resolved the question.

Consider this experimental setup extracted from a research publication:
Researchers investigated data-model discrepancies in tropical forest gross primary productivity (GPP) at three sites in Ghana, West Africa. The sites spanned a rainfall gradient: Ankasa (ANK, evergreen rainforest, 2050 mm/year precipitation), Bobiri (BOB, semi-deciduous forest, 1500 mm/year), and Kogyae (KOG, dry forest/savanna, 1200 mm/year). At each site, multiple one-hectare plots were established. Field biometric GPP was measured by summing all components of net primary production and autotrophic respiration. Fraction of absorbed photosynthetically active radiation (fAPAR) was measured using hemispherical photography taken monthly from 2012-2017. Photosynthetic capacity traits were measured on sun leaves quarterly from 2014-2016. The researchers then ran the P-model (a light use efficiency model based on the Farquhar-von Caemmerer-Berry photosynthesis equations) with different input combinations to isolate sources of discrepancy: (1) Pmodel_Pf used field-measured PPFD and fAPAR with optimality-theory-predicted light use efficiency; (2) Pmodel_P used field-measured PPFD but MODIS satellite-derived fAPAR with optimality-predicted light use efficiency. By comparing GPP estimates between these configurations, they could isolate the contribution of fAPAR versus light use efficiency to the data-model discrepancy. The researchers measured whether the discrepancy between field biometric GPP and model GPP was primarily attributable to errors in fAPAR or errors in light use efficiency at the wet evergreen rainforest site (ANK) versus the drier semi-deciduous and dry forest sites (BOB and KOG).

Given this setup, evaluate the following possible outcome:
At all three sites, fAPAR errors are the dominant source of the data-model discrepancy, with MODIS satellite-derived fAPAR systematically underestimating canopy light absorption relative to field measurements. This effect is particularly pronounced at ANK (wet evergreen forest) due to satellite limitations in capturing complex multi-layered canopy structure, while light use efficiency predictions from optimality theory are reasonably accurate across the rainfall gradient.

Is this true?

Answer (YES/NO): NO